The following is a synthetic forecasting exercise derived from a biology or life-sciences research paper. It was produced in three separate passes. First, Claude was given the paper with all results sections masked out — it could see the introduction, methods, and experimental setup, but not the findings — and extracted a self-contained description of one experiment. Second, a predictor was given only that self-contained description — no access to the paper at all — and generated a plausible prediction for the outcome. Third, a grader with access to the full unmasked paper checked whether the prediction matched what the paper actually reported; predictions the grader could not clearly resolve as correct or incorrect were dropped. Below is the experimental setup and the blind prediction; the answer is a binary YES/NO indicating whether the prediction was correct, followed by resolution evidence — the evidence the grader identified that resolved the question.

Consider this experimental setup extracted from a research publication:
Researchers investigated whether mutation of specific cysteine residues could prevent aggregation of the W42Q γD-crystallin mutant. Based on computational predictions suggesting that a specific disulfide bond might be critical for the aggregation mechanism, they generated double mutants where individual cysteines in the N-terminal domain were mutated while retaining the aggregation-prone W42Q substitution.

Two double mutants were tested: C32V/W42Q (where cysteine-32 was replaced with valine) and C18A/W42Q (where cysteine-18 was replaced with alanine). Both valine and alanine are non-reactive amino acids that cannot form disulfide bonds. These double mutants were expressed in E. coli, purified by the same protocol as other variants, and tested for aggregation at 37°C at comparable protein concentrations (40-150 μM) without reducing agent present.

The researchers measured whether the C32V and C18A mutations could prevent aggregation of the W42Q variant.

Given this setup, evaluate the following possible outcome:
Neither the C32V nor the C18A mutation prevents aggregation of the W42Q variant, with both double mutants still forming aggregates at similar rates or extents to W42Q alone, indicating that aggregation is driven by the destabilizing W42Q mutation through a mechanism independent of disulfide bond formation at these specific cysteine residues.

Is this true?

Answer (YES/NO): NO